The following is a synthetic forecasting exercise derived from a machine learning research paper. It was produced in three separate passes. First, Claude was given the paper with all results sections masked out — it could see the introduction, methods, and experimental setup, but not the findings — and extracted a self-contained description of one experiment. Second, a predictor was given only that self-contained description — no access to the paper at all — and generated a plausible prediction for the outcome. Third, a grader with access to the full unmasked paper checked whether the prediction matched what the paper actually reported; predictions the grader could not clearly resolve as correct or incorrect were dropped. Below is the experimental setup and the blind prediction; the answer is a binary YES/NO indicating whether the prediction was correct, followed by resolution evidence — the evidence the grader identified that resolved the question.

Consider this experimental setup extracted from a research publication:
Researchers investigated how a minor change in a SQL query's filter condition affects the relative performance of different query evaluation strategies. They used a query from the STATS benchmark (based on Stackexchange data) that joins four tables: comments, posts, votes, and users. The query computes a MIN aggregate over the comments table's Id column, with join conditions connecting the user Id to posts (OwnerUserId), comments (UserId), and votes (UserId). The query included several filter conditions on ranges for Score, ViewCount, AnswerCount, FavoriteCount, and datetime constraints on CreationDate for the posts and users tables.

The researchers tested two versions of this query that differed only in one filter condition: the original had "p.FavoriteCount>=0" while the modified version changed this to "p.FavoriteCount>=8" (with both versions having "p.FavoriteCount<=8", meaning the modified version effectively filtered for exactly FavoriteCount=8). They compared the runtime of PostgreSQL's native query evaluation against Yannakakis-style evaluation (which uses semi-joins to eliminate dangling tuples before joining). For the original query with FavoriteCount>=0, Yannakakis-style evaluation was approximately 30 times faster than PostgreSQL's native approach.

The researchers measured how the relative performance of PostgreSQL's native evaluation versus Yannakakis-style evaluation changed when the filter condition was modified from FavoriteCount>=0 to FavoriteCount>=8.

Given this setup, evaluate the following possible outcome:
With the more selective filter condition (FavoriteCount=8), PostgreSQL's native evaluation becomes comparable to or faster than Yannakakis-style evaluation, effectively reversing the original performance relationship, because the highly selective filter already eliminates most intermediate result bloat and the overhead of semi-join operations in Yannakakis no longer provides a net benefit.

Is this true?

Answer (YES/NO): YES